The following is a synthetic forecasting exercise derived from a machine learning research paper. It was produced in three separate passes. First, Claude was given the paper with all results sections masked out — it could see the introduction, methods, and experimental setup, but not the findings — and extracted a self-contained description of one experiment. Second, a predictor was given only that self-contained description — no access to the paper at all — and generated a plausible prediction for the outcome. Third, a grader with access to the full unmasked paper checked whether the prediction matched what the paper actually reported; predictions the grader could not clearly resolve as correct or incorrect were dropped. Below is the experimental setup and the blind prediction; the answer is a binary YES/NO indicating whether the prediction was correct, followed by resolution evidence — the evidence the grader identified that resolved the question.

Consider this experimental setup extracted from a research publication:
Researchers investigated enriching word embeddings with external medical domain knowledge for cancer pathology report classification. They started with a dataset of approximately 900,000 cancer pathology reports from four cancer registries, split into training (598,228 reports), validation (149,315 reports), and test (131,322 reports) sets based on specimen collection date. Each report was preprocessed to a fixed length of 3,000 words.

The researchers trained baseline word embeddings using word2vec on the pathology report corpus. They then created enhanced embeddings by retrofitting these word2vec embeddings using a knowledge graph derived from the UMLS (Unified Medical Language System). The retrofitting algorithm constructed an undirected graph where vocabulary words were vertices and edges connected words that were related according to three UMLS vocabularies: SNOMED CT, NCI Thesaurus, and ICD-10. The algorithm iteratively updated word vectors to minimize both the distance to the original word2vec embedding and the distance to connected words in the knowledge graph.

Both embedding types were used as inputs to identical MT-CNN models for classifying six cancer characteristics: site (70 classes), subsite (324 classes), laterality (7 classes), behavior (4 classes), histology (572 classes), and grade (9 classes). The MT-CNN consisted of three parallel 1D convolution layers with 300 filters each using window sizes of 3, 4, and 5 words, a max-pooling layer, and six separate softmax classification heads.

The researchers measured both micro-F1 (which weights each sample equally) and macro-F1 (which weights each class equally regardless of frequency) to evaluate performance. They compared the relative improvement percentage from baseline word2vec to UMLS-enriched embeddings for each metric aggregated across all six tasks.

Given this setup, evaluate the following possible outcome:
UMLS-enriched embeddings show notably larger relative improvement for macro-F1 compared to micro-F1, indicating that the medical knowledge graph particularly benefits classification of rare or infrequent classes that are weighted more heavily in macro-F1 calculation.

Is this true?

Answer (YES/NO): YES